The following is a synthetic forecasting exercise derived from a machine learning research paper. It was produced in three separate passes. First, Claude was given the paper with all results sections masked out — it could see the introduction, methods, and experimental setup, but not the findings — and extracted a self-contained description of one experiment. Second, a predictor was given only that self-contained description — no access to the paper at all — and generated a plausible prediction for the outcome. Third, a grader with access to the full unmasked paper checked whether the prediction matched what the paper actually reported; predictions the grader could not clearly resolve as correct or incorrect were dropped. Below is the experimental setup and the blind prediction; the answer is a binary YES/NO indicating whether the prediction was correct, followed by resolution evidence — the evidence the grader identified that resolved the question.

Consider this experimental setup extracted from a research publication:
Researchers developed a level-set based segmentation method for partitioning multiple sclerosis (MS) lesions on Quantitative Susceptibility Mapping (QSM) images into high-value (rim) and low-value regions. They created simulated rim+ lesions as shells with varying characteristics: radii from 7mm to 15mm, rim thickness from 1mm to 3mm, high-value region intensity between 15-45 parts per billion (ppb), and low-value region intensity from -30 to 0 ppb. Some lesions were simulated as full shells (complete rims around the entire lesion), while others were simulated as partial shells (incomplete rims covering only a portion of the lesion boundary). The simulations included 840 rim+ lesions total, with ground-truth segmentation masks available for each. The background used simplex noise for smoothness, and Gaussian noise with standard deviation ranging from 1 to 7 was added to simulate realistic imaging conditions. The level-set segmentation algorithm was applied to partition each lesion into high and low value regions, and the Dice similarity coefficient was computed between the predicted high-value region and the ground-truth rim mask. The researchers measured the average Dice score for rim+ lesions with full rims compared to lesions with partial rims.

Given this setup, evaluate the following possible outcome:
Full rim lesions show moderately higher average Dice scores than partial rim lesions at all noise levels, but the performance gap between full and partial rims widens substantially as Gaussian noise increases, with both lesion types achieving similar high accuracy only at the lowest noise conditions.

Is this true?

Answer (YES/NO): NO